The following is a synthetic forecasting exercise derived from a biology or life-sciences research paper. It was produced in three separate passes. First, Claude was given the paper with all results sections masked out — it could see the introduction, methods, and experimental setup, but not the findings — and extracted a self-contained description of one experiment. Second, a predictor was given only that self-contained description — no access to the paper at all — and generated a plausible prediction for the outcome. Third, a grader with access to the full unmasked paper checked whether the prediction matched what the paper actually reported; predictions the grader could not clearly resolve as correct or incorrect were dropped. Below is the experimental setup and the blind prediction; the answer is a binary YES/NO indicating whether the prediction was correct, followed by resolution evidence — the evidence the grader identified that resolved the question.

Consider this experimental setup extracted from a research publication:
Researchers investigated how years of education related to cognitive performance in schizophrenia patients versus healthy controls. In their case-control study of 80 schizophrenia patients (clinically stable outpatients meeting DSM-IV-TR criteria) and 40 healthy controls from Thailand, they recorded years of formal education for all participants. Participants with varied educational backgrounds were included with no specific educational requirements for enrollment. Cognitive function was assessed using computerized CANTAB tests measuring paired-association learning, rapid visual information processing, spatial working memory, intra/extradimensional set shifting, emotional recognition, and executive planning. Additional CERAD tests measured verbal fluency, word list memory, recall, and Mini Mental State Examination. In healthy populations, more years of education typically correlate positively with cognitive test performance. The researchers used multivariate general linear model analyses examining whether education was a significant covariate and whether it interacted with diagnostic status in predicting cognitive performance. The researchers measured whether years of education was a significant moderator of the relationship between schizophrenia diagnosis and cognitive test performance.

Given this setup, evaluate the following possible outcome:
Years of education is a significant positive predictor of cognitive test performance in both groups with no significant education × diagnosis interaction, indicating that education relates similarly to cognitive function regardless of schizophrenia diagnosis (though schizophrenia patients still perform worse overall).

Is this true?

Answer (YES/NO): YES